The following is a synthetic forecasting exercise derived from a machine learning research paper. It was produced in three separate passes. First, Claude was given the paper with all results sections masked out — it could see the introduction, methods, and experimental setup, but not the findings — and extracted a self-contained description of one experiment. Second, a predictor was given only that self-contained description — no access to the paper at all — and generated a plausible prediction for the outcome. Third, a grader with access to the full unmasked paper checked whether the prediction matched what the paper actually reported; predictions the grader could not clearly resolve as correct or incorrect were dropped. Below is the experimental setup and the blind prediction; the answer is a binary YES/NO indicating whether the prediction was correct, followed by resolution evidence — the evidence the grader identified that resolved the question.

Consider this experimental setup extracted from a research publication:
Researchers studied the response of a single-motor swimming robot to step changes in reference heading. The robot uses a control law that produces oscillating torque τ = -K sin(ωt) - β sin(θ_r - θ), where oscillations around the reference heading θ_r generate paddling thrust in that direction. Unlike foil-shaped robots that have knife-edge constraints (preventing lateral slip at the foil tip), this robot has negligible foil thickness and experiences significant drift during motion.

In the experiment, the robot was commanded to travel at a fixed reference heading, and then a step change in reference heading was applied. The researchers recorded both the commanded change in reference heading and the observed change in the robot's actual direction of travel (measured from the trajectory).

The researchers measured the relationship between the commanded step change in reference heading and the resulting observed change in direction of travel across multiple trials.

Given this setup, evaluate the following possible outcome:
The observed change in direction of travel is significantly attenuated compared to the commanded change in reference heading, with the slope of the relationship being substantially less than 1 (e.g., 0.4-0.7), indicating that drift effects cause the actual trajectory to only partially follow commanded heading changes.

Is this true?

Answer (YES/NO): NO